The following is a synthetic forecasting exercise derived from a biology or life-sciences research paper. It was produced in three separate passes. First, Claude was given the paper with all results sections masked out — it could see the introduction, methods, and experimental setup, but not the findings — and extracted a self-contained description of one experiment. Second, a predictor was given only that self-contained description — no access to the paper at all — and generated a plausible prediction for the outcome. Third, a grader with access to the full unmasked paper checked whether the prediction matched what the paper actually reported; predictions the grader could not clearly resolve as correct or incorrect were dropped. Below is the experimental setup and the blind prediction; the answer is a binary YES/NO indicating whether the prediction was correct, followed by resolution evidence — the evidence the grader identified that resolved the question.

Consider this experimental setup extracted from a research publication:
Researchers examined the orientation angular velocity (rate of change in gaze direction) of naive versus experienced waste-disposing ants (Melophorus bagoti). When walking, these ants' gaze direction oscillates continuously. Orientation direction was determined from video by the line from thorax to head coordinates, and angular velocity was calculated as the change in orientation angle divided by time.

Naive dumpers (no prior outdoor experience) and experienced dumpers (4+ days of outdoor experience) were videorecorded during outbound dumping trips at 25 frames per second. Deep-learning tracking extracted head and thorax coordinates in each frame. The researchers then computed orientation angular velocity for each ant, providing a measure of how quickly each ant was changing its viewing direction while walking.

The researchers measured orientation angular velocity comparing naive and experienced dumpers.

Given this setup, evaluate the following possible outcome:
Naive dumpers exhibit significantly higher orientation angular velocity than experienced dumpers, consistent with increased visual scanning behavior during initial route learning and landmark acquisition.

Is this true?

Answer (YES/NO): NO